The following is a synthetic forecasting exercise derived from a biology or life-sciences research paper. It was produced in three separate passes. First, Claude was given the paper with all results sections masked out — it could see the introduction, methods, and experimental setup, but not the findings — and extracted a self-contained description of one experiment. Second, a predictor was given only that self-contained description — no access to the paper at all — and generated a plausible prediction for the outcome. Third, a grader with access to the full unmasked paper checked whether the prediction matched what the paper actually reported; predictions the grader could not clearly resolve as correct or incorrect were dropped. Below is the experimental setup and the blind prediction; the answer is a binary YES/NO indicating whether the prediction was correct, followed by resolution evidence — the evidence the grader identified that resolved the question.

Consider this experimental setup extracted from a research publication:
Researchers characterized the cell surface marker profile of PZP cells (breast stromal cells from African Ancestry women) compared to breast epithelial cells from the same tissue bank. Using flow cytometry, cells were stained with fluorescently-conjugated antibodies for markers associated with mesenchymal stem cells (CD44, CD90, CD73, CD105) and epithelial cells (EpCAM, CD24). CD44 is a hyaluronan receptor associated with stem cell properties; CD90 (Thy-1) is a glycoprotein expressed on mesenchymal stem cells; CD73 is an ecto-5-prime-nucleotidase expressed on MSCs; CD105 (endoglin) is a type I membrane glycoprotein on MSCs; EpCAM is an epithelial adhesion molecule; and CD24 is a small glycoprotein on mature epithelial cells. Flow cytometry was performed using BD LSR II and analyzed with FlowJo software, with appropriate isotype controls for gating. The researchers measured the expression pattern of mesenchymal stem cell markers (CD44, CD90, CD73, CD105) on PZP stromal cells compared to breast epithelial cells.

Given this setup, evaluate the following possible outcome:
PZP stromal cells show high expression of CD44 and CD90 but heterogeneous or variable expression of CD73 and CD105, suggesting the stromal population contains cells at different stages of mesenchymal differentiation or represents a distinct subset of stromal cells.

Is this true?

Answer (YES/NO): NO